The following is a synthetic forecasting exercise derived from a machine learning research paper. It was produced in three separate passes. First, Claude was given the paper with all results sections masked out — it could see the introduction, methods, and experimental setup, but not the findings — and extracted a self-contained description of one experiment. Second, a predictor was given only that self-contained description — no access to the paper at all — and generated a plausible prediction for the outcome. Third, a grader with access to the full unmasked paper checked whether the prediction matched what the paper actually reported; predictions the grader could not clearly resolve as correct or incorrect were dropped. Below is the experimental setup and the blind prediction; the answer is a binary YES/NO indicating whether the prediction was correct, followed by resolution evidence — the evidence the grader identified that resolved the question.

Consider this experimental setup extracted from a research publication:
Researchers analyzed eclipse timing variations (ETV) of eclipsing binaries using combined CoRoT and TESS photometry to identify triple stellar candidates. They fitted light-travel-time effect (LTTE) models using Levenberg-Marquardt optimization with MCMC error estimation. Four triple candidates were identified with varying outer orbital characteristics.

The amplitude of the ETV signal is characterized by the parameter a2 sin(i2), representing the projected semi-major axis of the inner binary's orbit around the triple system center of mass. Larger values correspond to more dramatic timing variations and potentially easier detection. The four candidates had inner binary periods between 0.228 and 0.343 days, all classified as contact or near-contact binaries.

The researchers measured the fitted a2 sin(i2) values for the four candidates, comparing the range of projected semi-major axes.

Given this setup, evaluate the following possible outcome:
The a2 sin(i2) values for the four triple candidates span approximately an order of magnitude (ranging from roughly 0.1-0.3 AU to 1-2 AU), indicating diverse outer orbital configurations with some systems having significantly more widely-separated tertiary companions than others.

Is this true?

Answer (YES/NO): NO